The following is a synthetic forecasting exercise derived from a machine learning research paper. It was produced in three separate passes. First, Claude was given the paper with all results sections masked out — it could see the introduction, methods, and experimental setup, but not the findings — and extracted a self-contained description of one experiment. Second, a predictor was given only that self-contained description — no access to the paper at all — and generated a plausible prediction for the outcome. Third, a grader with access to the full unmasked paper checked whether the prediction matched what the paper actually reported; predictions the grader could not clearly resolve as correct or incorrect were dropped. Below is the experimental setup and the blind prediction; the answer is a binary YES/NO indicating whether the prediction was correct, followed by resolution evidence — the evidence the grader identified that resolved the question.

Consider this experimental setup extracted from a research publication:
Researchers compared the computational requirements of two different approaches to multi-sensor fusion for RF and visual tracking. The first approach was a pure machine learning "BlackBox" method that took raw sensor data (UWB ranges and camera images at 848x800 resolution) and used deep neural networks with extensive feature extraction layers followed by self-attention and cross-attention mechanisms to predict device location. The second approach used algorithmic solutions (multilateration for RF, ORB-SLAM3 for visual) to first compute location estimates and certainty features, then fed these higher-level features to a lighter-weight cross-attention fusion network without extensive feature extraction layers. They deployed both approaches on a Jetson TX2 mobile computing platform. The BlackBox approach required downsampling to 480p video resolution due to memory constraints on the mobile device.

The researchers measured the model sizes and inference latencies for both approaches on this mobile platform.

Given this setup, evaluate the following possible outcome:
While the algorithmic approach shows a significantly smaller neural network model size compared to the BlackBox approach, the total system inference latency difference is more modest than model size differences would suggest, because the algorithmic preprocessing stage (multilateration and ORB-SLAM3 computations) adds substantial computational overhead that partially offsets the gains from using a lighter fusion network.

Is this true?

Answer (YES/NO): YES